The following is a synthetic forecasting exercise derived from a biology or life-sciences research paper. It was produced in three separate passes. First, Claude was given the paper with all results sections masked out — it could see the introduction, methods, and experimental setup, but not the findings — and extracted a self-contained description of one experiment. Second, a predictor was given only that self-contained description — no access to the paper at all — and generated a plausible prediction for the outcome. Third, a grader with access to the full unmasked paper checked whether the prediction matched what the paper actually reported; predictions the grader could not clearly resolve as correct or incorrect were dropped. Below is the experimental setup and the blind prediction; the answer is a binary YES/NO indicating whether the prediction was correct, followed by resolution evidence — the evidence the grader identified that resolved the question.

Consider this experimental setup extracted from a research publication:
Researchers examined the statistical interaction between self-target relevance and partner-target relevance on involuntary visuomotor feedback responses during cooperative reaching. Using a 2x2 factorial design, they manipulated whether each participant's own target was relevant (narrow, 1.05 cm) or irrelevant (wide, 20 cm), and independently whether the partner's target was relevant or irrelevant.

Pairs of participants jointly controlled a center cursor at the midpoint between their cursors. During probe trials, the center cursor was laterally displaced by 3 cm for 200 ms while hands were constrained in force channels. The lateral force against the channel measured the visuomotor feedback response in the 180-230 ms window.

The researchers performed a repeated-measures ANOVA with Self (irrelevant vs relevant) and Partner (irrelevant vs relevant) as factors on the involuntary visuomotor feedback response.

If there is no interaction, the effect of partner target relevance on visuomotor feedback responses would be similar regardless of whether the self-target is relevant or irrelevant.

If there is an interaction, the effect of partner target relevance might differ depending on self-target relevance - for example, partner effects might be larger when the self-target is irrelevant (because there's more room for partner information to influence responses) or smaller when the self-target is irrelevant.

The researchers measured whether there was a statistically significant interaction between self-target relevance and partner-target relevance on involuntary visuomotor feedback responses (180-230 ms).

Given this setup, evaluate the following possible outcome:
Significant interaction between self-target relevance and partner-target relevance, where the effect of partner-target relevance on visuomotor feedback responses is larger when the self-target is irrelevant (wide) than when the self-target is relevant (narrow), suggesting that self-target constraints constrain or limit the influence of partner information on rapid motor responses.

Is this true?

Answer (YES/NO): NO